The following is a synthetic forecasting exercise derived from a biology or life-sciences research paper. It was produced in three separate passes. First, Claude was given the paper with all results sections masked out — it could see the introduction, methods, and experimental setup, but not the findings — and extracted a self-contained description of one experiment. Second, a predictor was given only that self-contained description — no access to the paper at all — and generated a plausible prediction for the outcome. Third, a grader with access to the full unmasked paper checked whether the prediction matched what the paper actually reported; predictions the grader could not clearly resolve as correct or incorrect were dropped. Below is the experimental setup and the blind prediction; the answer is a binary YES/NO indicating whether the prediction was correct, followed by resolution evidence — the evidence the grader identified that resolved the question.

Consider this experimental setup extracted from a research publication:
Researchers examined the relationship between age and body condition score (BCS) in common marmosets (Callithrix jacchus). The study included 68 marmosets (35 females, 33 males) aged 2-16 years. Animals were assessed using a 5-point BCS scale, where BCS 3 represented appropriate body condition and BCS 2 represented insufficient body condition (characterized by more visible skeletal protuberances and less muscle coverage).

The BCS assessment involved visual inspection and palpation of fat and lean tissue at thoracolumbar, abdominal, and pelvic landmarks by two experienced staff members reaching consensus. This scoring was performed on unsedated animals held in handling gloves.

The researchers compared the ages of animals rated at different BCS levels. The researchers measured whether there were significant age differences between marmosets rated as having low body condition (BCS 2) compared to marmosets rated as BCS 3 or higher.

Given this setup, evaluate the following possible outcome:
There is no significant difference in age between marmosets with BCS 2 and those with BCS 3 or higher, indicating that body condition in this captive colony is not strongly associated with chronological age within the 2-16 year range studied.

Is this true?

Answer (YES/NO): NO